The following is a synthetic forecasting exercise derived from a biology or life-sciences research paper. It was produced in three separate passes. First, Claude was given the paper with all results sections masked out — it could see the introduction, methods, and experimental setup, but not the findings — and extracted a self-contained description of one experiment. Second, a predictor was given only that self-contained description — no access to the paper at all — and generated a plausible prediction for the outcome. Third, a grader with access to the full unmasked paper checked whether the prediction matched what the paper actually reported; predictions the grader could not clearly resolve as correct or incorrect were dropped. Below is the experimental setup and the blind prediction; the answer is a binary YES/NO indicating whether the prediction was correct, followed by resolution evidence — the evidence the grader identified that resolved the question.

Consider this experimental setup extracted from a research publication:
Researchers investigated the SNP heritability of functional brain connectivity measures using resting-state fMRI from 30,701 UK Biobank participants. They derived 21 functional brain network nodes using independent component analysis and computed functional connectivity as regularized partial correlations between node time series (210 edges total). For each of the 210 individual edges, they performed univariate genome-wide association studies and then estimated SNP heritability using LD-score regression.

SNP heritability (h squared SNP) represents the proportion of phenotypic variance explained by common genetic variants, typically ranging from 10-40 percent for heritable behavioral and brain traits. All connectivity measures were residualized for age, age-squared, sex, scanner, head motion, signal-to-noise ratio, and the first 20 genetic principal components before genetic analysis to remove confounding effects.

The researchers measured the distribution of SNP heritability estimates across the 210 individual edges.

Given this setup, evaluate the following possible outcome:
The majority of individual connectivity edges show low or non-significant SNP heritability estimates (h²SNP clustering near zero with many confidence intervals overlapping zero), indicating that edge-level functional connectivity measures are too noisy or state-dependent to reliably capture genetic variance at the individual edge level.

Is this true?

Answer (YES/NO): NO